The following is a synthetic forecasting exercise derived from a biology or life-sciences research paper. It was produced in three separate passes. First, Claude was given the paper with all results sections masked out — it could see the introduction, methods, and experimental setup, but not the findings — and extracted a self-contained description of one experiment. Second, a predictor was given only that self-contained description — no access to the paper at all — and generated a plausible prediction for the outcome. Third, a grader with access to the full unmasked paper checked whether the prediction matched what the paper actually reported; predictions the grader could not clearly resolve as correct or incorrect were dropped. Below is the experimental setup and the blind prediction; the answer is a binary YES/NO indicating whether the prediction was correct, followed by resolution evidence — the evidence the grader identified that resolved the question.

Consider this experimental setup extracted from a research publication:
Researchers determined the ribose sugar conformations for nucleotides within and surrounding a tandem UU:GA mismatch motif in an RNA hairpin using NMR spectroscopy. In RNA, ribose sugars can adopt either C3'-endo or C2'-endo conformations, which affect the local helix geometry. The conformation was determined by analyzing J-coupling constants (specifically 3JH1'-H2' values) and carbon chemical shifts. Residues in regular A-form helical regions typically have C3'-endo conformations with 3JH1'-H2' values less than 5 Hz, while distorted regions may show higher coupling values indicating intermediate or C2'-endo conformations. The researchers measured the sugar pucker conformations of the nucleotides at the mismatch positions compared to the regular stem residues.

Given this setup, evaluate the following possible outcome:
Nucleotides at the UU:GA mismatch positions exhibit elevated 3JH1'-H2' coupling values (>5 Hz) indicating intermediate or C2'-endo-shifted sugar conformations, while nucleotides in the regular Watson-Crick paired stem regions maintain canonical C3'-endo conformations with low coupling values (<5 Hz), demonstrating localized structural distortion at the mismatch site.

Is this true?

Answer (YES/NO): NO